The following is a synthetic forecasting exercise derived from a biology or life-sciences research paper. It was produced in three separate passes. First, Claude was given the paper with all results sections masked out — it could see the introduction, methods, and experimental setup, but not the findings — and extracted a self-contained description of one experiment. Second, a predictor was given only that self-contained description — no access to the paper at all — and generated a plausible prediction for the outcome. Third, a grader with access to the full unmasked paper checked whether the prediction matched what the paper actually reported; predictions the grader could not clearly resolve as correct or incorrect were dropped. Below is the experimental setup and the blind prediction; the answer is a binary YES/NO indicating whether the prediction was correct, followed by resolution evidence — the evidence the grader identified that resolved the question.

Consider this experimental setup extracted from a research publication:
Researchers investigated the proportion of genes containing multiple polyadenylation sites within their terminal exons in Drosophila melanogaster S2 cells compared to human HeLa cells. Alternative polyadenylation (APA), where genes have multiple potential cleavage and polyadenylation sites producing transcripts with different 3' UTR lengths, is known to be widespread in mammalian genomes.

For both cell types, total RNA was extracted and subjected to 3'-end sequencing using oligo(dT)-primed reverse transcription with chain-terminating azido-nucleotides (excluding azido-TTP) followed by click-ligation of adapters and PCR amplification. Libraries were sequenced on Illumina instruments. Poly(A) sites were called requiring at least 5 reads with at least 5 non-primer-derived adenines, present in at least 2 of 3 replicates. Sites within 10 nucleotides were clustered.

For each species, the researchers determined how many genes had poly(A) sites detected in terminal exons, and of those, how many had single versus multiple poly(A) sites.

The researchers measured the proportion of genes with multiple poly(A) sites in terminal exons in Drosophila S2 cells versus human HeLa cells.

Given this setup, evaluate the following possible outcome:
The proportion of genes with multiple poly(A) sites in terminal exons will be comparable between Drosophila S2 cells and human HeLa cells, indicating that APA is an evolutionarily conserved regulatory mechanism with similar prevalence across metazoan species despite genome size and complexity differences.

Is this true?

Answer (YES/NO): NO